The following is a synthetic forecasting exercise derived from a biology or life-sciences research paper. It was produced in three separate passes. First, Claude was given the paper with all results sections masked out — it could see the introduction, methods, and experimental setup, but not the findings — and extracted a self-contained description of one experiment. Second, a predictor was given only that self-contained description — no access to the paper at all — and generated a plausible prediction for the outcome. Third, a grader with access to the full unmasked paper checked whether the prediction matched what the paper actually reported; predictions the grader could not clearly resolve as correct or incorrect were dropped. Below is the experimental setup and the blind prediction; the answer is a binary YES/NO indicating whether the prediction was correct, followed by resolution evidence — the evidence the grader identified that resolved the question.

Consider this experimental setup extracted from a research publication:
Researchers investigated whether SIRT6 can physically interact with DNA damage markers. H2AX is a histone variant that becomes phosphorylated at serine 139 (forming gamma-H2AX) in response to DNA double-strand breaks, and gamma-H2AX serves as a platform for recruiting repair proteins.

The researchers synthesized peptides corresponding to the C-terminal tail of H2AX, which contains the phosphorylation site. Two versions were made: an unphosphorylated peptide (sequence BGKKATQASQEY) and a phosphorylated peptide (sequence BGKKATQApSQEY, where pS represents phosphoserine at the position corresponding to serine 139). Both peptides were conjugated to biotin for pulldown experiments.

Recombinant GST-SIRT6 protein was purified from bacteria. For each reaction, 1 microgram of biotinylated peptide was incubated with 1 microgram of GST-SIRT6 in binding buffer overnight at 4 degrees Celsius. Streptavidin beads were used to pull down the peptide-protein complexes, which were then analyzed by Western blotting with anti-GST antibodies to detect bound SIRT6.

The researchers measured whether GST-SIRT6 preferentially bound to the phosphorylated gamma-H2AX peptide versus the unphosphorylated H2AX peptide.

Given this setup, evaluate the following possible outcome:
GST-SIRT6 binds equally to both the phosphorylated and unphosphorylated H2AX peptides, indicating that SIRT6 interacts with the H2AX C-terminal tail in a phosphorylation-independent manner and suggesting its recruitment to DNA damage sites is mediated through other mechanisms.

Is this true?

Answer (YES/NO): NO